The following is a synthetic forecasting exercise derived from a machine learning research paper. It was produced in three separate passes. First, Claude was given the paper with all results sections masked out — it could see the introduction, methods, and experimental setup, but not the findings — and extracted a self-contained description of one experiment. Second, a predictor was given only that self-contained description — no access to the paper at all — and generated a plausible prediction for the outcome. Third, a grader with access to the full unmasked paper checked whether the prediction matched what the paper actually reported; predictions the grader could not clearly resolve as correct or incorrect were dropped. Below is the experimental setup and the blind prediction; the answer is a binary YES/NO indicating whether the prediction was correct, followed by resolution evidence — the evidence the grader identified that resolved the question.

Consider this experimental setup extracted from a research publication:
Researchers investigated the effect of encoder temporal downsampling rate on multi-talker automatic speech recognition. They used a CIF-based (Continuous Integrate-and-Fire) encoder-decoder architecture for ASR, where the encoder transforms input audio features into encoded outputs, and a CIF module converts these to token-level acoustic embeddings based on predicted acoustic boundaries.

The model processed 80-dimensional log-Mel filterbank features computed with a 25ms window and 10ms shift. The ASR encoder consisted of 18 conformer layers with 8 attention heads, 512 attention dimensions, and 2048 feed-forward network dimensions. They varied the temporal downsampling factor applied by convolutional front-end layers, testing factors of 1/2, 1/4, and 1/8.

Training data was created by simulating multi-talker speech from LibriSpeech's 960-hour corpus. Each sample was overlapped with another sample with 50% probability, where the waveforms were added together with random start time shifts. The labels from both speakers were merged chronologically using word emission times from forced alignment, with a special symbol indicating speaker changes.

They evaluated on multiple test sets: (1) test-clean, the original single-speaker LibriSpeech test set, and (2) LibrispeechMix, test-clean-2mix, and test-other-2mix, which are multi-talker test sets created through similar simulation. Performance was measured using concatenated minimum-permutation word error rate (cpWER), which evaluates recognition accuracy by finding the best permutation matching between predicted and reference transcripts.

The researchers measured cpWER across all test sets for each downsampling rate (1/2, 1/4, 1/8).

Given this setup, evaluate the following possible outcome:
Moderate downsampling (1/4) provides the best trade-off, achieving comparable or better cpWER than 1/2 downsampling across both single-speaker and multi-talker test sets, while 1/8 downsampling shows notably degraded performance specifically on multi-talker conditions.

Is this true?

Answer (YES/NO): YES